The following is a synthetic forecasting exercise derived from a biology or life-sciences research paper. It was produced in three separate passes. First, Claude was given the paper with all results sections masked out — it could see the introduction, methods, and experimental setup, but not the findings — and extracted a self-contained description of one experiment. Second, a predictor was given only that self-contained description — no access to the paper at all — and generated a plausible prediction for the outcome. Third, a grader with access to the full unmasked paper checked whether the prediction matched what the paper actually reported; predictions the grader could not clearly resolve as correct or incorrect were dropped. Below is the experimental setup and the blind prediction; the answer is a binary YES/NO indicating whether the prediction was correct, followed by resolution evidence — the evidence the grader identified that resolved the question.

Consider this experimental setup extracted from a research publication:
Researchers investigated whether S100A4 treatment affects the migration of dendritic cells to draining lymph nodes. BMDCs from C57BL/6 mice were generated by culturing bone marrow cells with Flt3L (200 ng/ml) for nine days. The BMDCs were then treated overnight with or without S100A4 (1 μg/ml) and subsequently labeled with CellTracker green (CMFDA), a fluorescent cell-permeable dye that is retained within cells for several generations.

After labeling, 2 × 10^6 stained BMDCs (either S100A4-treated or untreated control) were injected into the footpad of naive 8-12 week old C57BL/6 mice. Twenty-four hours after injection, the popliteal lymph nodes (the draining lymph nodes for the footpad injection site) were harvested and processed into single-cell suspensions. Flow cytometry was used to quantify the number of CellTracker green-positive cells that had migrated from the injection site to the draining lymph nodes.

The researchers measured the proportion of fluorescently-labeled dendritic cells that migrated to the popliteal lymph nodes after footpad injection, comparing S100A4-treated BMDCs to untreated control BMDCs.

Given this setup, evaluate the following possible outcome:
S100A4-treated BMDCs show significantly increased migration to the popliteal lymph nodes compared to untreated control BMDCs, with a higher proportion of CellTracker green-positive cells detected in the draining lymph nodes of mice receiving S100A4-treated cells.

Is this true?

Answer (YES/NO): YES